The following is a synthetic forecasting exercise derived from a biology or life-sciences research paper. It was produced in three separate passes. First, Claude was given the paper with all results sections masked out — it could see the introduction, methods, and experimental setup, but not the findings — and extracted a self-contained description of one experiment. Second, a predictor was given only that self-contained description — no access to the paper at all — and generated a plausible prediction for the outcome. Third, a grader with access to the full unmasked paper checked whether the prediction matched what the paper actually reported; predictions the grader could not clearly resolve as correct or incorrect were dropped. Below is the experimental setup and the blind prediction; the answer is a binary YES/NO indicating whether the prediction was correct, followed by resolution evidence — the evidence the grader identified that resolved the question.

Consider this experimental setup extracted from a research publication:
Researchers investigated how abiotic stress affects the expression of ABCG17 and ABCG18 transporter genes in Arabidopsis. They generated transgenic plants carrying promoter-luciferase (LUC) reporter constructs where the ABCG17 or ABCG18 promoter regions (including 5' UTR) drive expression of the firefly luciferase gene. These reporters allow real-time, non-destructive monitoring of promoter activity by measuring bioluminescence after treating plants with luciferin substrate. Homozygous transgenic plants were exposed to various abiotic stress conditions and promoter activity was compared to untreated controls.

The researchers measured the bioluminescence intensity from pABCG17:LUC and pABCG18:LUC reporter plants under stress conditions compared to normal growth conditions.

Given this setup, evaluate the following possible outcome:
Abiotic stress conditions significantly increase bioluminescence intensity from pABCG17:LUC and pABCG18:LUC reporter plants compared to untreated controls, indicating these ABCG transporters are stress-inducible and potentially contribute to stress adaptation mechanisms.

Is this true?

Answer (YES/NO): NO